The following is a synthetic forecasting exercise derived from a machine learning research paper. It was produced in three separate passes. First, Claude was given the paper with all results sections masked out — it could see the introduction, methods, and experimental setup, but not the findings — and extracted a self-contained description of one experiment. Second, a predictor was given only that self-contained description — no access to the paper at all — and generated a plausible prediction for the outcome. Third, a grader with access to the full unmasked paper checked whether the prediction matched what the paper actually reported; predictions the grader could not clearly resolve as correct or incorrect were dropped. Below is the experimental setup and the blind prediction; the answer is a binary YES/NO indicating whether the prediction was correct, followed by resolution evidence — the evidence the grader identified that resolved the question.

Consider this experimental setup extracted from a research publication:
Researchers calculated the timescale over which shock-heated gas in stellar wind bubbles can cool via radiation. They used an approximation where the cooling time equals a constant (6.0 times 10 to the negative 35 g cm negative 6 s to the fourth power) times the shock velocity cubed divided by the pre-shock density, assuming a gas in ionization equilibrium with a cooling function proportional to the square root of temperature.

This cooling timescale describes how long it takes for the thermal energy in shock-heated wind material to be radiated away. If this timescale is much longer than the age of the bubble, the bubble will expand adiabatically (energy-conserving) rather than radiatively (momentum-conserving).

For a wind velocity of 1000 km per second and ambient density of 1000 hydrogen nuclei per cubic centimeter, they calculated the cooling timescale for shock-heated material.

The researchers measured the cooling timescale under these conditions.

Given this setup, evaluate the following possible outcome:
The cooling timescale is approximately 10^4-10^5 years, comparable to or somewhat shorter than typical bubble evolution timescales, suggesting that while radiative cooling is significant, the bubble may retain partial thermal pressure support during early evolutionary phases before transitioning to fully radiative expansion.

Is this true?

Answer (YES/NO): NO